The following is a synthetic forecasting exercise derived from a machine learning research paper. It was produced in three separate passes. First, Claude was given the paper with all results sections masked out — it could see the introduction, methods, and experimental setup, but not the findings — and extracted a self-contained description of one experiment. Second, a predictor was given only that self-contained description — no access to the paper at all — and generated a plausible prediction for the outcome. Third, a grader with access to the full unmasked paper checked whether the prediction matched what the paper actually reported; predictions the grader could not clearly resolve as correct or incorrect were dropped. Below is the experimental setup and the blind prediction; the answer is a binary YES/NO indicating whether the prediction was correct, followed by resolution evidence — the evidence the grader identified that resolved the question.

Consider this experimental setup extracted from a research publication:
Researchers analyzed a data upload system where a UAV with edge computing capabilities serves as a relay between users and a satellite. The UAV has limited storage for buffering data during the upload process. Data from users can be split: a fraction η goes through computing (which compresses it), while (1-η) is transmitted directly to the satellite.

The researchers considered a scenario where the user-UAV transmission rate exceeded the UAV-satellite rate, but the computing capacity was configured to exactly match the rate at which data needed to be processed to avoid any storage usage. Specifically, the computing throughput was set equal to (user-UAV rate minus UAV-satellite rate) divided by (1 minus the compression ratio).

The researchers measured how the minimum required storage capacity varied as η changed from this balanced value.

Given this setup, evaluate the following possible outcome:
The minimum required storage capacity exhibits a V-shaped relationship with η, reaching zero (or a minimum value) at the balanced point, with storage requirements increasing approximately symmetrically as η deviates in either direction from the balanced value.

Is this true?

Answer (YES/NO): NO